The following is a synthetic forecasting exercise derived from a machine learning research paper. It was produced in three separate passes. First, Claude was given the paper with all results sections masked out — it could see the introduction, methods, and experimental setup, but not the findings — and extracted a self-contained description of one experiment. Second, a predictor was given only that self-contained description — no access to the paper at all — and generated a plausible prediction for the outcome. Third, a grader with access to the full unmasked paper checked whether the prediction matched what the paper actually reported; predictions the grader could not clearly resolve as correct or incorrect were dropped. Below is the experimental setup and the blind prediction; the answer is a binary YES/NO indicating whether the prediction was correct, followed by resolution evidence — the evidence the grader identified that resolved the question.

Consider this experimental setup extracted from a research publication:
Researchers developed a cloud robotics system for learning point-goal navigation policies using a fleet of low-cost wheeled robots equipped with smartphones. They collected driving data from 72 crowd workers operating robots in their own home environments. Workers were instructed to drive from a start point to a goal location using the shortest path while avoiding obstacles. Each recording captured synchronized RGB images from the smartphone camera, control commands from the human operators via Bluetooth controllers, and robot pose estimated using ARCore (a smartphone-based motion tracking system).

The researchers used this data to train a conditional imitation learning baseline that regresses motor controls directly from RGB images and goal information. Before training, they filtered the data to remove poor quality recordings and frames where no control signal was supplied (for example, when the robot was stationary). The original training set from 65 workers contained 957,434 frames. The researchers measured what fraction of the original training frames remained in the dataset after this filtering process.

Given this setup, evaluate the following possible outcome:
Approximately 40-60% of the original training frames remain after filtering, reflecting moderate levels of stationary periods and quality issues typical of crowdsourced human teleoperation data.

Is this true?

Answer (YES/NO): NO